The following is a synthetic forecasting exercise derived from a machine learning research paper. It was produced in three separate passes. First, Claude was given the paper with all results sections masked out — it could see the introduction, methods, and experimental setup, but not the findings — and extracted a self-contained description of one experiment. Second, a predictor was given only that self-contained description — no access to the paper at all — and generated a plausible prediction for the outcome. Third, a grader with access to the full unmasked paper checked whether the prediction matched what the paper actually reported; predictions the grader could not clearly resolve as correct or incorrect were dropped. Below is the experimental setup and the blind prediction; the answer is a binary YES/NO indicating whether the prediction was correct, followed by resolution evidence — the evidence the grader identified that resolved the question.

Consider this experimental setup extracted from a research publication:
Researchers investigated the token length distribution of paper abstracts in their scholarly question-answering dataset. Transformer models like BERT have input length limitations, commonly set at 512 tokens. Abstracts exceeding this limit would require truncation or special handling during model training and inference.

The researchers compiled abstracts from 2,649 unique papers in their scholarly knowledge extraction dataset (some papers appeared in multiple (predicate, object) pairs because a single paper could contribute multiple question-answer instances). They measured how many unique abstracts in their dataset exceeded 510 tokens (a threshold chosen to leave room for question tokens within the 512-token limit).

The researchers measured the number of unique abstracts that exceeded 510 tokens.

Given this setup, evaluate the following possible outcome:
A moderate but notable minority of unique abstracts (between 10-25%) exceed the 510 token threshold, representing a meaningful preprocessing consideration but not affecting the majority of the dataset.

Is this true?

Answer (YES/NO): NO